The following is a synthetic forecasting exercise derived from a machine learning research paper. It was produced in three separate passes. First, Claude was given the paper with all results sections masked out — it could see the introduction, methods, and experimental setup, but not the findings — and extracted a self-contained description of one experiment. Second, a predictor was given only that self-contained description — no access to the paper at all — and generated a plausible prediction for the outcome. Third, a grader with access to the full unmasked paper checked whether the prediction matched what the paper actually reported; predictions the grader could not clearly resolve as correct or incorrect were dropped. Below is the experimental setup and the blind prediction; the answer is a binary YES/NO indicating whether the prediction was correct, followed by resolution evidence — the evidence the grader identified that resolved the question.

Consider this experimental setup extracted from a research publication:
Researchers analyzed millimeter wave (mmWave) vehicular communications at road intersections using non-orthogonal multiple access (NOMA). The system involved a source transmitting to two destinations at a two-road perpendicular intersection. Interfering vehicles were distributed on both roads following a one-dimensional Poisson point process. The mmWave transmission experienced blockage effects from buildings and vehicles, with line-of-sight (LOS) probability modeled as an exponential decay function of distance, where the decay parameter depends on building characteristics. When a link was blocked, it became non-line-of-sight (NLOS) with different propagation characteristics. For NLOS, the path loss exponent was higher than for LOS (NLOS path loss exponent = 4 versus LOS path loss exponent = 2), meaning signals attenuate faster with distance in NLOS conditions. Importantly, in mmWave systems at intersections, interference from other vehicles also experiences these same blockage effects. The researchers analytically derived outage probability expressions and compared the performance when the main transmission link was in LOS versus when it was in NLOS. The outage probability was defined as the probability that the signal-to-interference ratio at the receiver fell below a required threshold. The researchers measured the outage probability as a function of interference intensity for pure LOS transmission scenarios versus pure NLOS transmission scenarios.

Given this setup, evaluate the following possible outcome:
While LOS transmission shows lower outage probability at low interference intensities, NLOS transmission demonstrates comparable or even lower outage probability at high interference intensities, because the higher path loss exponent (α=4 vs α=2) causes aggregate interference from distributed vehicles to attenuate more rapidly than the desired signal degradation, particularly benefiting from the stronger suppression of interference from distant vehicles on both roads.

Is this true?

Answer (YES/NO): NO